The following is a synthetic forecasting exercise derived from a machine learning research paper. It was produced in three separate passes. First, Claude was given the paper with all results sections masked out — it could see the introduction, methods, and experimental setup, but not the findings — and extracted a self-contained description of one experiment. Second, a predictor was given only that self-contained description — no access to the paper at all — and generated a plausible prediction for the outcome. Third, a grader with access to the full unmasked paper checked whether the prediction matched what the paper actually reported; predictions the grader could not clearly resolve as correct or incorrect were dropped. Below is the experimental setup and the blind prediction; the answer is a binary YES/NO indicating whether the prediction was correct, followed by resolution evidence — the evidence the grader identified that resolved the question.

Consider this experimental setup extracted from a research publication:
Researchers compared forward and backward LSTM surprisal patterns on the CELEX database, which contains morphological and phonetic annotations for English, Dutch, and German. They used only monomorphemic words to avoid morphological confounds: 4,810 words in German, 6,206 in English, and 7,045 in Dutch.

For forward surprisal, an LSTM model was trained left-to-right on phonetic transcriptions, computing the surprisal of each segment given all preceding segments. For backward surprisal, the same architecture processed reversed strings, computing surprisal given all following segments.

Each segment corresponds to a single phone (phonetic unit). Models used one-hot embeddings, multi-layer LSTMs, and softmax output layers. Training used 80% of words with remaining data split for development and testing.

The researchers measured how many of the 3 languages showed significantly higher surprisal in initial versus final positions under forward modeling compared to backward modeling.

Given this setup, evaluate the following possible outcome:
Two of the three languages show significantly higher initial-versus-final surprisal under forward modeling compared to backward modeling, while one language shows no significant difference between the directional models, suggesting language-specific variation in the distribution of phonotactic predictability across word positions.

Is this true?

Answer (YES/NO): NO